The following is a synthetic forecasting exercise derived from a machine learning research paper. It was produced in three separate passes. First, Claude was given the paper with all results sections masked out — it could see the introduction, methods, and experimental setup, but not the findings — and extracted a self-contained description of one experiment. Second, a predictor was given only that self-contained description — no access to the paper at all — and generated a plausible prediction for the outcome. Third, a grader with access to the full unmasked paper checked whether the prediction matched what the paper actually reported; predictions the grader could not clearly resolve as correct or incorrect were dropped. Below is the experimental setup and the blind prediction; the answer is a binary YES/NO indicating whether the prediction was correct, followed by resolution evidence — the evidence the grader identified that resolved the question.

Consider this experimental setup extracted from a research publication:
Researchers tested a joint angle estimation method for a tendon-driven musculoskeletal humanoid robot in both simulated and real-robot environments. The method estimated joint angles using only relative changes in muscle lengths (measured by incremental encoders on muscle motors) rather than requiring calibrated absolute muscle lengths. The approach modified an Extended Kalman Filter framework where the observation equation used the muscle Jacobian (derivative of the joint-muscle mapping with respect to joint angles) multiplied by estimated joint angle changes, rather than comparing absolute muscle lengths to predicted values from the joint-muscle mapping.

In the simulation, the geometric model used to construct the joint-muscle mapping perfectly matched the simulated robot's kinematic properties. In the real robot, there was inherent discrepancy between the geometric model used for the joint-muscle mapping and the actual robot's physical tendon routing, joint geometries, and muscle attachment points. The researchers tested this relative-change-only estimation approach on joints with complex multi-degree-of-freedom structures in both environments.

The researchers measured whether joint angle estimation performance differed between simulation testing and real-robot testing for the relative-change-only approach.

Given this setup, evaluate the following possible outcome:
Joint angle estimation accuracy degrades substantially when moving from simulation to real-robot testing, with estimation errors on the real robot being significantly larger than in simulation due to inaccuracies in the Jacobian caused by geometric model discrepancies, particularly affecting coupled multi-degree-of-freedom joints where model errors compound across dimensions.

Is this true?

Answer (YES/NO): YES